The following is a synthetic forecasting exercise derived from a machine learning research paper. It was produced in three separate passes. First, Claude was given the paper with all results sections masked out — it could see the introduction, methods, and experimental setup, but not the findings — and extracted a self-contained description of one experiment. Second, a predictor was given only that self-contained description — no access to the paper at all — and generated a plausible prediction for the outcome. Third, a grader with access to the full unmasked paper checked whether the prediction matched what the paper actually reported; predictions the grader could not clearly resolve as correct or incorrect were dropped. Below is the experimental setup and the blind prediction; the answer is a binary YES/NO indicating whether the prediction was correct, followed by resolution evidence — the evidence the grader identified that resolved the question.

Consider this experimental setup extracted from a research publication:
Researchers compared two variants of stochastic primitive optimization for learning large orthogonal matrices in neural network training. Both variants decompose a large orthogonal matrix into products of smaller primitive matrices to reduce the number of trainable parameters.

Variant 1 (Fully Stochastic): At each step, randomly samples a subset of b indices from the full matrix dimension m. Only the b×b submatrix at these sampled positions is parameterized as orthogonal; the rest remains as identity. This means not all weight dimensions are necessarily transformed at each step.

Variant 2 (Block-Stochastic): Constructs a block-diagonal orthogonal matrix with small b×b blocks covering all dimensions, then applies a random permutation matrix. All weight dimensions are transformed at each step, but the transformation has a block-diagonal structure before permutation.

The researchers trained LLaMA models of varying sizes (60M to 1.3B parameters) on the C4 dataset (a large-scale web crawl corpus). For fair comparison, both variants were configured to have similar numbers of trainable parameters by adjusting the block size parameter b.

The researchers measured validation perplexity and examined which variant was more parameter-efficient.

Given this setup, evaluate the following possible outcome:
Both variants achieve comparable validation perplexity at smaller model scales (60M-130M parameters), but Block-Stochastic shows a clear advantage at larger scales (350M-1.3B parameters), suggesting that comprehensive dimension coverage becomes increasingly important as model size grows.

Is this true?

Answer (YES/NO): NO